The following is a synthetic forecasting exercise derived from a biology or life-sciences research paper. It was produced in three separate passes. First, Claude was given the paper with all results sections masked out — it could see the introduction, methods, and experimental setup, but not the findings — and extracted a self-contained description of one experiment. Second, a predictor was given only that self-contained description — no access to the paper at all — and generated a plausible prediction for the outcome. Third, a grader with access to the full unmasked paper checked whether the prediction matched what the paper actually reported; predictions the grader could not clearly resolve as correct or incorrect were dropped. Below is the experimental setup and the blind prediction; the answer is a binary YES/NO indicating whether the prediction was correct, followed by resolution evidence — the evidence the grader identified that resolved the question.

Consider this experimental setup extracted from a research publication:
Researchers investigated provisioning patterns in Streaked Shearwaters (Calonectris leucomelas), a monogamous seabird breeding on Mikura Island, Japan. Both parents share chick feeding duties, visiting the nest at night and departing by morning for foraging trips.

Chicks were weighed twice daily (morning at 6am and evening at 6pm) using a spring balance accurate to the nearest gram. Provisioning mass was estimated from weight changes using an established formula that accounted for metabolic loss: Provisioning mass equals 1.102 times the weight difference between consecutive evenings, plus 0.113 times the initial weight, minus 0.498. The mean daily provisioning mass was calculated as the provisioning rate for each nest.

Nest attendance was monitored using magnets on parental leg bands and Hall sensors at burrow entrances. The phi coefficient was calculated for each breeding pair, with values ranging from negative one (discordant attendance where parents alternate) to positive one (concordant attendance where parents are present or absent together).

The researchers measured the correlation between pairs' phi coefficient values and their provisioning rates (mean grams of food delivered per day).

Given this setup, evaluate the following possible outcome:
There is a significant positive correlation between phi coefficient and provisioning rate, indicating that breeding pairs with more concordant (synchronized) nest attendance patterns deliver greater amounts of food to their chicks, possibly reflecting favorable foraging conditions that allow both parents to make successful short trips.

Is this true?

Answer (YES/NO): NO